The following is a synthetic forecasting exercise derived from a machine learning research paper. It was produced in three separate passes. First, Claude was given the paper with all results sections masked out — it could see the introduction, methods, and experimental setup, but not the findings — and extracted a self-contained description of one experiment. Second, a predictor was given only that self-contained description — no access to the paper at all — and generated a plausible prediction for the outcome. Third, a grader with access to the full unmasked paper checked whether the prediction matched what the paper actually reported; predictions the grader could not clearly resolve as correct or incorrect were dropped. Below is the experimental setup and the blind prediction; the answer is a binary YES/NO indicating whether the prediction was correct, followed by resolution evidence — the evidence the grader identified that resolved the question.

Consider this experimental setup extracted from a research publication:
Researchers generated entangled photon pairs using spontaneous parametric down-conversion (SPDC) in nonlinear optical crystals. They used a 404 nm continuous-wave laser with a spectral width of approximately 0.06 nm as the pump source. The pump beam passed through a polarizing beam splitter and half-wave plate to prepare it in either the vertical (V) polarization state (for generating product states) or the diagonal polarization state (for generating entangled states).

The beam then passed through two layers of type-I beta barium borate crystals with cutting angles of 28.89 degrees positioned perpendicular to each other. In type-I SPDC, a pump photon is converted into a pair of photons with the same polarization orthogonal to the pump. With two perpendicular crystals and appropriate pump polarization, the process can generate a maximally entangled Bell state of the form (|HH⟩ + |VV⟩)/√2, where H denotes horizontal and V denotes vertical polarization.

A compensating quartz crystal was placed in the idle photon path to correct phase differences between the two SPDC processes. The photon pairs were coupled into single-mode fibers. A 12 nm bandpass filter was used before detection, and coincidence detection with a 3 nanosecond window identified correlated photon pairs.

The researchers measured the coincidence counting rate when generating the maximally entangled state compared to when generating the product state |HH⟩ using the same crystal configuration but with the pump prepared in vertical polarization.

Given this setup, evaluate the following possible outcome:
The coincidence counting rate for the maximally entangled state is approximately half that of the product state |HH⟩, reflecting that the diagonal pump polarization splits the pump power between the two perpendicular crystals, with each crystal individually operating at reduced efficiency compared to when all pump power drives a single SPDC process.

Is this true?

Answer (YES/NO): YES